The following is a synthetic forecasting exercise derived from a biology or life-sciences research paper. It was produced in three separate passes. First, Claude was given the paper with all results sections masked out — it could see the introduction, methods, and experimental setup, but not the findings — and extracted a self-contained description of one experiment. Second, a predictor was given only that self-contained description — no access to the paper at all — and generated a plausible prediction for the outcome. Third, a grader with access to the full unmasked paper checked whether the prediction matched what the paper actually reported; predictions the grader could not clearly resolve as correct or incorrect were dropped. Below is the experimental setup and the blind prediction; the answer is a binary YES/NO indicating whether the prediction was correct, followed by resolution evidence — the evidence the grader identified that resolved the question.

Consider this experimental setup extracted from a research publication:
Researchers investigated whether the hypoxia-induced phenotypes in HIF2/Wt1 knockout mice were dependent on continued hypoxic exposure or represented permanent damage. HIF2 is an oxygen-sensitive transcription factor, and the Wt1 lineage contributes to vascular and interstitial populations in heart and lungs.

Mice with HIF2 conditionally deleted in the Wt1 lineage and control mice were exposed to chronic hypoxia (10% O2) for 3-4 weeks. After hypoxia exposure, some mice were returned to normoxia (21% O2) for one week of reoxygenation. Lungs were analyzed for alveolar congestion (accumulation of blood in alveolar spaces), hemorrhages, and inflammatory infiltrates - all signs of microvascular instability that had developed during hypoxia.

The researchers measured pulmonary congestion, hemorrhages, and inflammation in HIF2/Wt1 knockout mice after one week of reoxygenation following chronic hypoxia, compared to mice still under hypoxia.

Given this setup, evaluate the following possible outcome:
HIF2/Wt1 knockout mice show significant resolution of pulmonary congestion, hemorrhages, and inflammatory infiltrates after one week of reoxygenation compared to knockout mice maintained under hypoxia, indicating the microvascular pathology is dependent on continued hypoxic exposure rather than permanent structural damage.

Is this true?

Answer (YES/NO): YES